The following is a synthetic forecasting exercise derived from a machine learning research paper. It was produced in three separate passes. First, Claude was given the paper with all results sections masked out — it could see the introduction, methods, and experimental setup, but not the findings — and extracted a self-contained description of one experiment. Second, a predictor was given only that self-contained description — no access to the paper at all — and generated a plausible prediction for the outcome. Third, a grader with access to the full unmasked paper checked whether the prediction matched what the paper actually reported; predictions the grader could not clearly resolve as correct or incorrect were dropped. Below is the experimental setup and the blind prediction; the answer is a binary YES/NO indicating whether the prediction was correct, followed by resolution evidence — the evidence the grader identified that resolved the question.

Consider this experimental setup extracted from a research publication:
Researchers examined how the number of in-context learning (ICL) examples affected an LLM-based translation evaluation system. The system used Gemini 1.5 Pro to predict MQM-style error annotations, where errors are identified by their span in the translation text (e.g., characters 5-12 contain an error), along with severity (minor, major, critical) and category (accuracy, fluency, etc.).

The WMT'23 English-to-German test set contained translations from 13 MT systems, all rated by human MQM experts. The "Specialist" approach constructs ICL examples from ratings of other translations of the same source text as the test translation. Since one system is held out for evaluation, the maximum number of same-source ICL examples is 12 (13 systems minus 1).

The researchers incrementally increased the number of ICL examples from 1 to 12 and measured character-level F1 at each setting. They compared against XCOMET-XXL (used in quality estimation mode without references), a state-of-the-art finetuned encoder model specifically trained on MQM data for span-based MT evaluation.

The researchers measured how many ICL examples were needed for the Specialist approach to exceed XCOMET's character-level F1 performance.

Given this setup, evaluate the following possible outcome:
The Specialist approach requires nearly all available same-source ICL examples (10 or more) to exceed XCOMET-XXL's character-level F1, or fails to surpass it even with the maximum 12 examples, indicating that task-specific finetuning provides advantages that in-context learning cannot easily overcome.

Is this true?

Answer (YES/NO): NO